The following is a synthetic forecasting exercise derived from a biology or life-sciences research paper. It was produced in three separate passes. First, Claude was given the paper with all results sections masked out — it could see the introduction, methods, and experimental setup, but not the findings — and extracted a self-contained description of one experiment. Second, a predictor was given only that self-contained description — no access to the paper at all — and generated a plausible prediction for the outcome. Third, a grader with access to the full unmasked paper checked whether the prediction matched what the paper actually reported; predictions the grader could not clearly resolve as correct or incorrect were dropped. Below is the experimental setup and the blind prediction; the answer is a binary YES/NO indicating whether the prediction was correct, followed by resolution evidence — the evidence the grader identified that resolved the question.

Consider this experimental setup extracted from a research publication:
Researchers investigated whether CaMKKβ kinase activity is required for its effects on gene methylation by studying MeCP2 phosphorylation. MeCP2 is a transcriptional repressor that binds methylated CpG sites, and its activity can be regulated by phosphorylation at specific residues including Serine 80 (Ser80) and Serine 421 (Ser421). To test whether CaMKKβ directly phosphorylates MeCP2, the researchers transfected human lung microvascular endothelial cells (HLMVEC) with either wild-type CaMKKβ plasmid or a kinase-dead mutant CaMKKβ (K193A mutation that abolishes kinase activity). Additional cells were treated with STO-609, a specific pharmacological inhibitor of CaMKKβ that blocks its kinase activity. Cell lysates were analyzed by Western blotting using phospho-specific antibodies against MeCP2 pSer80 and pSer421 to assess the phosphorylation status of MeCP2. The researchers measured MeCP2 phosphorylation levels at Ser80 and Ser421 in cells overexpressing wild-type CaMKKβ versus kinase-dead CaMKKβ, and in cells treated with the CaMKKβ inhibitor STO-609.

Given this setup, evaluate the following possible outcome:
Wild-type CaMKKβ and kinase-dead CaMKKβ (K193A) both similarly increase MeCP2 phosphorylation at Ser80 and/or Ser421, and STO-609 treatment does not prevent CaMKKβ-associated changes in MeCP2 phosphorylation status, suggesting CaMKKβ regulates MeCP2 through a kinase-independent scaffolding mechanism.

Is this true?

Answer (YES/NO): NO